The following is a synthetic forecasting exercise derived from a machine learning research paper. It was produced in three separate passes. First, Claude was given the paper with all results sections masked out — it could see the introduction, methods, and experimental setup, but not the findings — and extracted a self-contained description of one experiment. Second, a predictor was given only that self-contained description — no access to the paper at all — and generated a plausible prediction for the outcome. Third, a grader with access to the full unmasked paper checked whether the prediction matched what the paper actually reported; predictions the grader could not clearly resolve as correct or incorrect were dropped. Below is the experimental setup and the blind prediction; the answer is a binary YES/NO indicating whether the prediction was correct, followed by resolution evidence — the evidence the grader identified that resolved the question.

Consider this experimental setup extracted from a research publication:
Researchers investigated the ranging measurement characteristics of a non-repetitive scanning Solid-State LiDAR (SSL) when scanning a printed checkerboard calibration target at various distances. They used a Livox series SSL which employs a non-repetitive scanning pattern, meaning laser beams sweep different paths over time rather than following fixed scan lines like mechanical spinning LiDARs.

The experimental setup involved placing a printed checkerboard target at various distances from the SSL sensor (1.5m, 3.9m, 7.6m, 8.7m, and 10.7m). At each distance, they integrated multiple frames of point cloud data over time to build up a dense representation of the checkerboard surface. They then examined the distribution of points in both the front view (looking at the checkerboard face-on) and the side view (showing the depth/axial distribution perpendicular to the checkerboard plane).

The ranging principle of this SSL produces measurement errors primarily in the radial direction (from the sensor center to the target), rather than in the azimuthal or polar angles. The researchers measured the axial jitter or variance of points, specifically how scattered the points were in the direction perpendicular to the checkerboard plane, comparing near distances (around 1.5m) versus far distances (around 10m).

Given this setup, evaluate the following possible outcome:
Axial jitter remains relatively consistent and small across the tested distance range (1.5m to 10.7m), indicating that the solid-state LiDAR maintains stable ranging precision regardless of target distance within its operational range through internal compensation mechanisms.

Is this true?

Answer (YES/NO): NO